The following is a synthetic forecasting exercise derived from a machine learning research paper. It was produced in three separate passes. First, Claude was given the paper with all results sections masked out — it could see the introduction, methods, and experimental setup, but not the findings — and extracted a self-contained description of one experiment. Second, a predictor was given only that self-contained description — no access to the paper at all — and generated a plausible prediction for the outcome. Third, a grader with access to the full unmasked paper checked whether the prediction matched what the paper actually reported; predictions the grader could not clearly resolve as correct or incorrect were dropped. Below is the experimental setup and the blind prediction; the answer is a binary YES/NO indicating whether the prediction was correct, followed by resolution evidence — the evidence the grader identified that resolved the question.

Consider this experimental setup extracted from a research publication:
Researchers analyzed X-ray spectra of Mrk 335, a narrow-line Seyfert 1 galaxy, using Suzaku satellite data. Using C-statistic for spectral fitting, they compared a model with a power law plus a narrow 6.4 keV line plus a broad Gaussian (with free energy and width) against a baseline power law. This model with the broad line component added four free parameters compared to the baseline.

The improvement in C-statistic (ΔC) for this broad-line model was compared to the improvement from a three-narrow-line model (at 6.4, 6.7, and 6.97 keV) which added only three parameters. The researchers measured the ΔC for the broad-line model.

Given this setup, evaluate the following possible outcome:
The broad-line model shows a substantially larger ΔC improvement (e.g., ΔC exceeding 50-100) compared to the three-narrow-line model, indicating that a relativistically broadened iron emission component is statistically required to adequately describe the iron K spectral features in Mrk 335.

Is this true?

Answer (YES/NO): YES